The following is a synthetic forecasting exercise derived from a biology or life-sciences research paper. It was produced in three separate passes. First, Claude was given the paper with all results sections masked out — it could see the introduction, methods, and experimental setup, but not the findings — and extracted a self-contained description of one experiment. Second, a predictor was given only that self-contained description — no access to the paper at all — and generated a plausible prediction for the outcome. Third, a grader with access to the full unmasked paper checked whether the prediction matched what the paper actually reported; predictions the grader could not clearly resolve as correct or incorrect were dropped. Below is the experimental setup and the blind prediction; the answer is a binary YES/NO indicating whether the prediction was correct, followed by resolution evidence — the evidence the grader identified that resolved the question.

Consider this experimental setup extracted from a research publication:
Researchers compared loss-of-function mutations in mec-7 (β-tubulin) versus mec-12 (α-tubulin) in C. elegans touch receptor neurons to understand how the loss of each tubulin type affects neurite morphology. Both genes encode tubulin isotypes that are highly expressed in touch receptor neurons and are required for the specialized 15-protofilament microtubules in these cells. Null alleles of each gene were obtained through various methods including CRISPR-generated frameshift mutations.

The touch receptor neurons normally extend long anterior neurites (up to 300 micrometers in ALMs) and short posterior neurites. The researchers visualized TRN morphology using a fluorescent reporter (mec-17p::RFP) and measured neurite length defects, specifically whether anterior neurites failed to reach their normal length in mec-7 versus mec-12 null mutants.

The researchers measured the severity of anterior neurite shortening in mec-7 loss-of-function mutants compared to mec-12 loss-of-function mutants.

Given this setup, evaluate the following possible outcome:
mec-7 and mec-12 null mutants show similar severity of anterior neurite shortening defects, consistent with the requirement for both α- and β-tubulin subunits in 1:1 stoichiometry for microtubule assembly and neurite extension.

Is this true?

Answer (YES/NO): NO